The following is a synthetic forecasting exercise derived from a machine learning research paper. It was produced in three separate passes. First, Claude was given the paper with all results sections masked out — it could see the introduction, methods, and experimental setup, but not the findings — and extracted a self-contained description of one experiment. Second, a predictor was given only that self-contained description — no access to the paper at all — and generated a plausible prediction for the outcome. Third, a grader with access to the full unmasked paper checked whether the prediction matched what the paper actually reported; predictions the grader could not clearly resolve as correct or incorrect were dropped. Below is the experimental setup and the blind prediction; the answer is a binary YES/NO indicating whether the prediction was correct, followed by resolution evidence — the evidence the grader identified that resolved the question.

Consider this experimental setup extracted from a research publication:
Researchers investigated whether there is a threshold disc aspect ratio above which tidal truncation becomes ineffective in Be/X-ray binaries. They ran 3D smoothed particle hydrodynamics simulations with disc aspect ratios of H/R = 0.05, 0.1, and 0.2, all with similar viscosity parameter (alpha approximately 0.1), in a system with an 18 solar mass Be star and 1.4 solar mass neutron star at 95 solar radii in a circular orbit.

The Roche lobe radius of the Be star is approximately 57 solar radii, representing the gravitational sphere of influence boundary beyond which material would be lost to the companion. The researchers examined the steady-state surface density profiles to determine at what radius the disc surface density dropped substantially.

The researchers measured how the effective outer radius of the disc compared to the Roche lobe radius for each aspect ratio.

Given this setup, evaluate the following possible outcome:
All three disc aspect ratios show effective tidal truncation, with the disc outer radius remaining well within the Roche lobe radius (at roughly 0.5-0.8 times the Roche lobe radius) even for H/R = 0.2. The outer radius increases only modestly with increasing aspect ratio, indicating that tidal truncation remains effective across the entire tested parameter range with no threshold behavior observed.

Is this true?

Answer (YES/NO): NO